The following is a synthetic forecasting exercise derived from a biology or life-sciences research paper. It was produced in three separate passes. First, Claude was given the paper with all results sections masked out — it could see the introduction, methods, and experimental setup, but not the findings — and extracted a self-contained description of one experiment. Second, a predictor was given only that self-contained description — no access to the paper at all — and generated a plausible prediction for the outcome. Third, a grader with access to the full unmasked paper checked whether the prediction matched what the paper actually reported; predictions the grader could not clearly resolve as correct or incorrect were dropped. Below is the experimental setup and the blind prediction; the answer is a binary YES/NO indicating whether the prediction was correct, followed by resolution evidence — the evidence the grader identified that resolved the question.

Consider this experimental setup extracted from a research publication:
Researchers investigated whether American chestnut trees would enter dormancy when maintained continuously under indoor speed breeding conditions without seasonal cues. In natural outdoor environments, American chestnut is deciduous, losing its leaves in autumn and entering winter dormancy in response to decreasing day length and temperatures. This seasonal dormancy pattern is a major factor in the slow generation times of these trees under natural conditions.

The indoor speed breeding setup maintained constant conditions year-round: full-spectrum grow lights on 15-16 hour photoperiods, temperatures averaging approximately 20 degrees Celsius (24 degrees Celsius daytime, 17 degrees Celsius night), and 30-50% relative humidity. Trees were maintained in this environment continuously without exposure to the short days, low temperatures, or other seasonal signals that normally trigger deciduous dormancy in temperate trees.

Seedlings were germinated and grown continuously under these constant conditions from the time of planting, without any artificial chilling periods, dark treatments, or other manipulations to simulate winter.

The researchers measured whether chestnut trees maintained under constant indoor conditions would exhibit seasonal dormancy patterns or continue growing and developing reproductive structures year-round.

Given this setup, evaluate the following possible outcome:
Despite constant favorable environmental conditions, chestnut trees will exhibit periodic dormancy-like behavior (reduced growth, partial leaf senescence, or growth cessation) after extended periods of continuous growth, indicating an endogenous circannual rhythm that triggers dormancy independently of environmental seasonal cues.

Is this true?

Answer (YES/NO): NO